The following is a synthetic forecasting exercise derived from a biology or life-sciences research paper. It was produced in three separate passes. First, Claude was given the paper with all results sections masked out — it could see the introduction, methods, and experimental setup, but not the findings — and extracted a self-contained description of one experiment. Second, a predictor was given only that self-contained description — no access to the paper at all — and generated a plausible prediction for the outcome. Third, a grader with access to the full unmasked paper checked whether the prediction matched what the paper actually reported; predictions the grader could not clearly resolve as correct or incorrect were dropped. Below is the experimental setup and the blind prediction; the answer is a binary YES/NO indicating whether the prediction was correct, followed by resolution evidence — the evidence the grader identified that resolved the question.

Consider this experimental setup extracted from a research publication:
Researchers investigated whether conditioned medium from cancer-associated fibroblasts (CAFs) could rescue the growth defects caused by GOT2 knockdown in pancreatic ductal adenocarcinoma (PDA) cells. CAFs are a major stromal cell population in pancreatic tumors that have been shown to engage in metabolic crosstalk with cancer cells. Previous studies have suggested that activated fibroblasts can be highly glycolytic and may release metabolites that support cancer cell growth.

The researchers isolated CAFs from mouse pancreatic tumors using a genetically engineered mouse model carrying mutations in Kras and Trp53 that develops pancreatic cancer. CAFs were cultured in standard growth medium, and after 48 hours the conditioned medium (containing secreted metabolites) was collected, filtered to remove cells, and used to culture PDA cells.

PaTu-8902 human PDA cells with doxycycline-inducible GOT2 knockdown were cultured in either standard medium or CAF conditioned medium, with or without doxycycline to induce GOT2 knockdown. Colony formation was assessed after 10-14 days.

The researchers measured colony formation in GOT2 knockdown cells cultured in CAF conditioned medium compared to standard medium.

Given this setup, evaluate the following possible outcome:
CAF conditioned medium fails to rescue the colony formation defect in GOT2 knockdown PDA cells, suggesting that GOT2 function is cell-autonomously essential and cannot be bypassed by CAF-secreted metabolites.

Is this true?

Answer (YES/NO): NO